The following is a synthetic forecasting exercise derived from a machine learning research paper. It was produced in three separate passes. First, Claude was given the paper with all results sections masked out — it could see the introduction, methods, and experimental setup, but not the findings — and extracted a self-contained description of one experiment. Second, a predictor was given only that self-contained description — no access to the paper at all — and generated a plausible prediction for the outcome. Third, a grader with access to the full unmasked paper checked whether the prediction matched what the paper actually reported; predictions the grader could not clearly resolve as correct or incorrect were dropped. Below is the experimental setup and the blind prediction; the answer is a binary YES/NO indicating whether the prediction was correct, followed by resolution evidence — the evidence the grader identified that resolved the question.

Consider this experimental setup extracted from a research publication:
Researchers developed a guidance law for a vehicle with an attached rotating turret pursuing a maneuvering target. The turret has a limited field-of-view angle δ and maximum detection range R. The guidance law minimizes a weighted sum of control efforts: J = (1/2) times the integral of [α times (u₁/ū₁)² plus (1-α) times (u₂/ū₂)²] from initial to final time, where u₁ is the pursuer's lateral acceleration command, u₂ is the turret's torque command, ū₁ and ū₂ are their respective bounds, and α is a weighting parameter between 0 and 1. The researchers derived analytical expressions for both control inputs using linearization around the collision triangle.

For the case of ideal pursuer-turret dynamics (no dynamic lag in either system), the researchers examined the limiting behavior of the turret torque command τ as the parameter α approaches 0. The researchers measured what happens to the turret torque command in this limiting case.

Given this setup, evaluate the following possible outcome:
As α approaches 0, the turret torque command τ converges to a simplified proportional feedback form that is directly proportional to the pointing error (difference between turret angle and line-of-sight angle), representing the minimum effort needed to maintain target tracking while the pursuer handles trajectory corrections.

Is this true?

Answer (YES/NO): NO